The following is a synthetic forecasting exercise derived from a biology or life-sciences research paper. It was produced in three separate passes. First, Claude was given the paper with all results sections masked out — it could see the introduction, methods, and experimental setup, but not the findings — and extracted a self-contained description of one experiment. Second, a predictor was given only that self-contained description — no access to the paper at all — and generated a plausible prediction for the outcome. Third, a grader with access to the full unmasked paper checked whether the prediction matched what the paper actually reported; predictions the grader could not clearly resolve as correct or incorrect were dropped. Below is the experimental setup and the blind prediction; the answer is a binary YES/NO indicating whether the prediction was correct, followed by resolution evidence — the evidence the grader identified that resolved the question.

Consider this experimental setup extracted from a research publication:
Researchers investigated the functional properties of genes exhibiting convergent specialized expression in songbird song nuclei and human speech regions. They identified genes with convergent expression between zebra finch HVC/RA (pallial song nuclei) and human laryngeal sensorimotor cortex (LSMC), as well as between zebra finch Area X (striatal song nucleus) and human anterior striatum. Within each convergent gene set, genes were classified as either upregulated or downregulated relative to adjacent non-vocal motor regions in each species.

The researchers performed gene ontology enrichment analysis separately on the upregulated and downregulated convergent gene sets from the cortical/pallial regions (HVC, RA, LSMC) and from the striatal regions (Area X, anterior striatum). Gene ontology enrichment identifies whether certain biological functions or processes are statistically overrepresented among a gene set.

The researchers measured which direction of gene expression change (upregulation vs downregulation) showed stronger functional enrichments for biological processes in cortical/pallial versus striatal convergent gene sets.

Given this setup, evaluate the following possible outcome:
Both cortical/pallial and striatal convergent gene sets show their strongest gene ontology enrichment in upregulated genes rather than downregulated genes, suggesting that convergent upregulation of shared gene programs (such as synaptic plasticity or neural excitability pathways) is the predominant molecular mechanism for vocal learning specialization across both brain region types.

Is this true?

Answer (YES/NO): NO